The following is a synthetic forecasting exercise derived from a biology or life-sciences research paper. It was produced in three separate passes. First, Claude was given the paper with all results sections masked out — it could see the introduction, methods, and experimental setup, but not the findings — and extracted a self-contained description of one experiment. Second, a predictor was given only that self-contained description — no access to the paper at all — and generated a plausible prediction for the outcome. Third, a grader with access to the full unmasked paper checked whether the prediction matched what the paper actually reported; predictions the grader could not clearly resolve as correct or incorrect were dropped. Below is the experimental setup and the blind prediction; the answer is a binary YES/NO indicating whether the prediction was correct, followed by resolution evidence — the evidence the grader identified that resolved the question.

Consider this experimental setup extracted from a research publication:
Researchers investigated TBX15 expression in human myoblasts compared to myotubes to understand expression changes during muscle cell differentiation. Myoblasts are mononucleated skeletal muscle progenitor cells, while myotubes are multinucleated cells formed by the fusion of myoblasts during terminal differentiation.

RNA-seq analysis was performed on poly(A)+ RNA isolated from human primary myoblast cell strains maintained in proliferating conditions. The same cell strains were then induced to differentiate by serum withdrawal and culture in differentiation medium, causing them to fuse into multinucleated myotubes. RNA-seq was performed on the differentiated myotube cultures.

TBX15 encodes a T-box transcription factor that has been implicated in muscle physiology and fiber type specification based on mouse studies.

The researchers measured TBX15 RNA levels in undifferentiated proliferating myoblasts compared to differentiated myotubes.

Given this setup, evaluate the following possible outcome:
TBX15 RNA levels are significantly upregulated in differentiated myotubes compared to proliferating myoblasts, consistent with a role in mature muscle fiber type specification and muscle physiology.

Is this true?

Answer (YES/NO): NO